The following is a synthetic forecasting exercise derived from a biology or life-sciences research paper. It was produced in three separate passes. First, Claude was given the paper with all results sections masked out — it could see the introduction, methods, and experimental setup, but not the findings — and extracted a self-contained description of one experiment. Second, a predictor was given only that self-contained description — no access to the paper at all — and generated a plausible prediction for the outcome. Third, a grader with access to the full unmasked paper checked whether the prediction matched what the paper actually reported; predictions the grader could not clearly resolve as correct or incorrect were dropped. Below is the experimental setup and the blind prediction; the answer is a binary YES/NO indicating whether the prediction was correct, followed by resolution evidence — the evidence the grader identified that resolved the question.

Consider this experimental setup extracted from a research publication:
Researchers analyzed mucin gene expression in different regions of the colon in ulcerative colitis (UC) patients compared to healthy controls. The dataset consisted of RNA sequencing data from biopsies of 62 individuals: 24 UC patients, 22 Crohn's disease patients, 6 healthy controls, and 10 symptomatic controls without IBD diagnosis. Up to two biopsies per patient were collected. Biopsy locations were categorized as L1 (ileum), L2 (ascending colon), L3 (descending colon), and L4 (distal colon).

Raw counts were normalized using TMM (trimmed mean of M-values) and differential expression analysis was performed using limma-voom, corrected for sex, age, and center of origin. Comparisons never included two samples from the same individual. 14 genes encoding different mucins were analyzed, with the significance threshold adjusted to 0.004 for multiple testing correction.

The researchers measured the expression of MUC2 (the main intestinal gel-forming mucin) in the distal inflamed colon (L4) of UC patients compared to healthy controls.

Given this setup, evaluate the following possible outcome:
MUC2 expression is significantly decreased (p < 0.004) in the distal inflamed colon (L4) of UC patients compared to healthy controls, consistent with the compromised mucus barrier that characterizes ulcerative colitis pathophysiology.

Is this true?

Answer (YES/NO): NO